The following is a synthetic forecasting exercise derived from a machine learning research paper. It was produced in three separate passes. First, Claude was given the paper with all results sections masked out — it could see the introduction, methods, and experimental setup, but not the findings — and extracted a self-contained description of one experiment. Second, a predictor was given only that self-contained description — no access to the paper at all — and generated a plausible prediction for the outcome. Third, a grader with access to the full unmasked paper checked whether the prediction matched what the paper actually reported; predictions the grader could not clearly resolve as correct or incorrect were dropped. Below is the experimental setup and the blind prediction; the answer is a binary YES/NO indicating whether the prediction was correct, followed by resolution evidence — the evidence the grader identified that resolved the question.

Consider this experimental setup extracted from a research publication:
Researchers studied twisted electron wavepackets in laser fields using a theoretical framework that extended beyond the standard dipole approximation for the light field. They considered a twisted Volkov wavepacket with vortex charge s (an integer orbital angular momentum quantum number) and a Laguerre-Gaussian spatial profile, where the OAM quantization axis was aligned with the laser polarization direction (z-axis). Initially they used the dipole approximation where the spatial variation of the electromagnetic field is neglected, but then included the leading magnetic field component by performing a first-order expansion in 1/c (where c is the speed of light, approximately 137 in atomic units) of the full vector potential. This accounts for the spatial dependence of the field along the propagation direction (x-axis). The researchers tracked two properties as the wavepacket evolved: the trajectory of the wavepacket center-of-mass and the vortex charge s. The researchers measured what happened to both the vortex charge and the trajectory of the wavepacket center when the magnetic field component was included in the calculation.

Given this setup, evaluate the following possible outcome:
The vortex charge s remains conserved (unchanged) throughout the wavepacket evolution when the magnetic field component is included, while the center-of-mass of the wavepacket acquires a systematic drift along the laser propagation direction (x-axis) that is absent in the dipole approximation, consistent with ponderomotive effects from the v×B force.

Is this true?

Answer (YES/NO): NO